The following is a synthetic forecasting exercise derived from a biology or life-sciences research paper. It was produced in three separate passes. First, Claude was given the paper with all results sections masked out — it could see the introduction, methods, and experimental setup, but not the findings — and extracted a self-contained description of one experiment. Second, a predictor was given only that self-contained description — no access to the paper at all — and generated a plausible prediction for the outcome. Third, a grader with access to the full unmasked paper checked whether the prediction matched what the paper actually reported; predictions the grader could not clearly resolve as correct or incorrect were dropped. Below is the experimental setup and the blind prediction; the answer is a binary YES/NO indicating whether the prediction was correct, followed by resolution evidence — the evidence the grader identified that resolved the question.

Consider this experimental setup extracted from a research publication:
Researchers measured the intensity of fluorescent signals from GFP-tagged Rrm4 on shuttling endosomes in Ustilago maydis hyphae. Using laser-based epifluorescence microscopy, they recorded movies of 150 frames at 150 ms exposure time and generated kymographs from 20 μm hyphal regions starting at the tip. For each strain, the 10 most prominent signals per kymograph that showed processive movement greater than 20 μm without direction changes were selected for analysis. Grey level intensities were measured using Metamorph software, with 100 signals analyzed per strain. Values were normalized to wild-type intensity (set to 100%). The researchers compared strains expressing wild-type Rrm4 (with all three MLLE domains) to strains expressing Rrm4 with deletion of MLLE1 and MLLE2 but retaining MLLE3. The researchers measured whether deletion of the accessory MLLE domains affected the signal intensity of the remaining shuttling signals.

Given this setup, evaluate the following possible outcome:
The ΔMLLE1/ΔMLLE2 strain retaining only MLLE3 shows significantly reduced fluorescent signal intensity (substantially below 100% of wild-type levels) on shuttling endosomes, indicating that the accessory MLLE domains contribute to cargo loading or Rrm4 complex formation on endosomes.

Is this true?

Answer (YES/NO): NO